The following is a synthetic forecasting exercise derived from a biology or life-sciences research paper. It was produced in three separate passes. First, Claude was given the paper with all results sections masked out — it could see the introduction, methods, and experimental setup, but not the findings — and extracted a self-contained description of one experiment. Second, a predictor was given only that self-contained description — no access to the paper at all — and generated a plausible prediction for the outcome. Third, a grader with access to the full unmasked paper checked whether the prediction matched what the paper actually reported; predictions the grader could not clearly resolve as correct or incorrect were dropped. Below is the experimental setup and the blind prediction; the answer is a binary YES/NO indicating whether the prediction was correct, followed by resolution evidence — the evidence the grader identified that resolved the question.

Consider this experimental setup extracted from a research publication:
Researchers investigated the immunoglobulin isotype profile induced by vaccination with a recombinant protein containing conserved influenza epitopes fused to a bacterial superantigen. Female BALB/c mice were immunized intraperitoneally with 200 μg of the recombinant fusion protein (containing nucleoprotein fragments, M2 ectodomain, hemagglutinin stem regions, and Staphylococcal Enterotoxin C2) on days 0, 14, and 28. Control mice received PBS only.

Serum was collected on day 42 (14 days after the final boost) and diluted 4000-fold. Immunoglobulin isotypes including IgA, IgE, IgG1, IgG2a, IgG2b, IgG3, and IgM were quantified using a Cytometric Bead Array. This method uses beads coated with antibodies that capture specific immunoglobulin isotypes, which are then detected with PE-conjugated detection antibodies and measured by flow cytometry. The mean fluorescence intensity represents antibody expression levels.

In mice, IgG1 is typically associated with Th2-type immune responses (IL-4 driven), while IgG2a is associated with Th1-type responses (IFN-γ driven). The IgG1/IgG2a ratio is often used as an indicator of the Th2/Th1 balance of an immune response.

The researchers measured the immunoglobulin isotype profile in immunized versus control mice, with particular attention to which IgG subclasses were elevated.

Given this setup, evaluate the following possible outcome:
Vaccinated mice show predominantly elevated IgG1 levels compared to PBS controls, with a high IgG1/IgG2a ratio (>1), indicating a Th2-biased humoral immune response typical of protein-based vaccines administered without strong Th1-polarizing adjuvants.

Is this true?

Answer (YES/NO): NO